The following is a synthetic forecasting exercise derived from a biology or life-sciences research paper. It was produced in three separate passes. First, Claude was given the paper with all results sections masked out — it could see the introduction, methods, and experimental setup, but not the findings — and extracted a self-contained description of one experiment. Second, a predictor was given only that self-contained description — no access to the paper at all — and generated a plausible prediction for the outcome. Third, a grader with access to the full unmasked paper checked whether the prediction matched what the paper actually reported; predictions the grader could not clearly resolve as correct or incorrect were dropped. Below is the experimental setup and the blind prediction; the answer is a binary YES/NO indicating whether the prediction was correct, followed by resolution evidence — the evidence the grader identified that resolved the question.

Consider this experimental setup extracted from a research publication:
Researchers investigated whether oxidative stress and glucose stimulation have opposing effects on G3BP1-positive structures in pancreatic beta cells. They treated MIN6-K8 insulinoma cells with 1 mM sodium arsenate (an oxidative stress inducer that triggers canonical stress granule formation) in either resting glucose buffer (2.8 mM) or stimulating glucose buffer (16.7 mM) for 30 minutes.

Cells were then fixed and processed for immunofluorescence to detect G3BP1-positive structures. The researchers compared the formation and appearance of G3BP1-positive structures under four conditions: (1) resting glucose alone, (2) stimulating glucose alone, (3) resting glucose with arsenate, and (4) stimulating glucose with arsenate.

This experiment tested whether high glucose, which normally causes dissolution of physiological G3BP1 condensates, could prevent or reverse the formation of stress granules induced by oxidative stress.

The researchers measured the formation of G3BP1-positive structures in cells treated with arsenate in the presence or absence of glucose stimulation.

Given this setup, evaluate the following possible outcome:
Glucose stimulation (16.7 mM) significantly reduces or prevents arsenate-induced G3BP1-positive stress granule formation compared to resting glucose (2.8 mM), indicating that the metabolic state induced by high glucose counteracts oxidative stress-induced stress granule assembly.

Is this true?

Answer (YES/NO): NO